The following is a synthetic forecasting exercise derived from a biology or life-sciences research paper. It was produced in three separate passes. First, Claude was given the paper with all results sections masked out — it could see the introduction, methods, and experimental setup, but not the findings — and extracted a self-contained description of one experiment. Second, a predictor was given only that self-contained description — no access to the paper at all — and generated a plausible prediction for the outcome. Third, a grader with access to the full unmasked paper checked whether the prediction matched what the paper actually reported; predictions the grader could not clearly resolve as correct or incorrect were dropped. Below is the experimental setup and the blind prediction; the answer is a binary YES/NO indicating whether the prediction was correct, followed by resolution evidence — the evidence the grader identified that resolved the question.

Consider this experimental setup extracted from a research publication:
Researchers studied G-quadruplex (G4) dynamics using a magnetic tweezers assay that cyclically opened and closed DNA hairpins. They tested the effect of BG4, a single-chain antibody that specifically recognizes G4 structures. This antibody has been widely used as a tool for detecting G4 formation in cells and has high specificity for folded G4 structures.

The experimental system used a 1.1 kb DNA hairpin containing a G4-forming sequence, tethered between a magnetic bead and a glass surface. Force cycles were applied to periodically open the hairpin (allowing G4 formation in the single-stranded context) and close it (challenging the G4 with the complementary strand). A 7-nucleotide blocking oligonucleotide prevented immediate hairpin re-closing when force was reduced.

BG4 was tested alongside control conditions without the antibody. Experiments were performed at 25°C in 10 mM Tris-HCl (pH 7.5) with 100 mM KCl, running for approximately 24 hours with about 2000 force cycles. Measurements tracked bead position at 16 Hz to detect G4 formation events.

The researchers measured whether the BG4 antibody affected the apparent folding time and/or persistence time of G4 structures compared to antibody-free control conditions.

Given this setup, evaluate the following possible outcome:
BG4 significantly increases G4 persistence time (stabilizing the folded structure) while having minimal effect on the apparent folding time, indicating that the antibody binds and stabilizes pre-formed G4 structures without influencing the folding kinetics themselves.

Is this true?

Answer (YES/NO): NO